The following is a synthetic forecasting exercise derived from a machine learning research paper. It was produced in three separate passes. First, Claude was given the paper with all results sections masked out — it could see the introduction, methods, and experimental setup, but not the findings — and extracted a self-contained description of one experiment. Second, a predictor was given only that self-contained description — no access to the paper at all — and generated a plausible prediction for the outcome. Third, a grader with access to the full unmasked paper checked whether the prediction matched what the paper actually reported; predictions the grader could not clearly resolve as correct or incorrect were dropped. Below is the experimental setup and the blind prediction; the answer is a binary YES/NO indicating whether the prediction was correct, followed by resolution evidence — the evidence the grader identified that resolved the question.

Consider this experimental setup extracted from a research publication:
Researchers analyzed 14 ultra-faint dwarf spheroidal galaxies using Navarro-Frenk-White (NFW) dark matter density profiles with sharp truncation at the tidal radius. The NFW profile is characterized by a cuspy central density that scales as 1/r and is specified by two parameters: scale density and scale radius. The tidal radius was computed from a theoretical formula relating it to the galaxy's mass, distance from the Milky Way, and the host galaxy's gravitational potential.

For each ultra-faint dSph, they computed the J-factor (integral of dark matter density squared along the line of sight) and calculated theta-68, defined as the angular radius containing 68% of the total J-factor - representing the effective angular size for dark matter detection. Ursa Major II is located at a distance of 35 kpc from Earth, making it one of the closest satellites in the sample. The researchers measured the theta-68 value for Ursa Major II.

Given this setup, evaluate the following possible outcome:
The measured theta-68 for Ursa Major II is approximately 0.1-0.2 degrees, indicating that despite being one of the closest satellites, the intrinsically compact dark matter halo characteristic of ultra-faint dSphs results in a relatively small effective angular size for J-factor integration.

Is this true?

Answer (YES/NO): NO